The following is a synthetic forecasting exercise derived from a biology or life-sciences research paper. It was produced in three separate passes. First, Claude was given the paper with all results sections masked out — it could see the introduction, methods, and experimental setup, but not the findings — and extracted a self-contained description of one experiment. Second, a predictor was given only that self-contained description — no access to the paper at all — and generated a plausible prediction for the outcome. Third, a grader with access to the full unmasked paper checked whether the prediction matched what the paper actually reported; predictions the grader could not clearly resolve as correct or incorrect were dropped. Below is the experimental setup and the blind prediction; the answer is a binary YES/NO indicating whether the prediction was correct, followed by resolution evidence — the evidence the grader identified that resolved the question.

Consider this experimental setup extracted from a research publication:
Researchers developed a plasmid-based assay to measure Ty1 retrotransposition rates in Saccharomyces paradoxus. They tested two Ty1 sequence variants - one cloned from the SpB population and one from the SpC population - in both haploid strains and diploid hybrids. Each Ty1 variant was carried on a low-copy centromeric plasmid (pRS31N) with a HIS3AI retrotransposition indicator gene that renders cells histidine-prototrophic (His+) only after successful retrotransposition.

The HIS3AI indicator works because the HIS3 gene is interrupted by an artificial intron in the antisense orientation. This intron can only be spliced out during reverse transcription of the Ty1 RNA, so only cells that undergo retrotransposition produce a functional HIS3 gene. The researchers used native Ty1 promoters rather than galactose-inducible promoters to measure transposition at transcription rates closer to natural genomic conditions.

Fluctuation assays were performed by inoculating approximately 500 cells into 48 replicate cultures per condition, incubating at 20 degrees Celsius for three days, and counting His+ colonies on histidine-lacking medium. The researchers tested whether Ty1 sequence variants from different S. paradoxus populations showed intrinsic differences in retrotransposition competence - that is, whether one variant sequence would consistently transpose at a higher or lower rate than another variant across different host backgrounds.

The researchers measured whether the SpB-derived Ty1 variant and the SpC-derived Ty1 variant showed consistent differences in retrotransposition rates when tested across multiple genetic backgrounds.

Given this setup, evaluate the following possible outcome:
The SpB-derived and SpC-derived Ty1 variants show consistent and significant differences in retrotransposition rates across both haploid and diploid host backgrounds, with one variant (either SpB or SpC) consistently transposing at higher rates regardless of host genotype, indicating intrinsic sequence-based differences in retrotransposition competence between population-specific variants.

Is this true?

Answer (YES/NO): YES